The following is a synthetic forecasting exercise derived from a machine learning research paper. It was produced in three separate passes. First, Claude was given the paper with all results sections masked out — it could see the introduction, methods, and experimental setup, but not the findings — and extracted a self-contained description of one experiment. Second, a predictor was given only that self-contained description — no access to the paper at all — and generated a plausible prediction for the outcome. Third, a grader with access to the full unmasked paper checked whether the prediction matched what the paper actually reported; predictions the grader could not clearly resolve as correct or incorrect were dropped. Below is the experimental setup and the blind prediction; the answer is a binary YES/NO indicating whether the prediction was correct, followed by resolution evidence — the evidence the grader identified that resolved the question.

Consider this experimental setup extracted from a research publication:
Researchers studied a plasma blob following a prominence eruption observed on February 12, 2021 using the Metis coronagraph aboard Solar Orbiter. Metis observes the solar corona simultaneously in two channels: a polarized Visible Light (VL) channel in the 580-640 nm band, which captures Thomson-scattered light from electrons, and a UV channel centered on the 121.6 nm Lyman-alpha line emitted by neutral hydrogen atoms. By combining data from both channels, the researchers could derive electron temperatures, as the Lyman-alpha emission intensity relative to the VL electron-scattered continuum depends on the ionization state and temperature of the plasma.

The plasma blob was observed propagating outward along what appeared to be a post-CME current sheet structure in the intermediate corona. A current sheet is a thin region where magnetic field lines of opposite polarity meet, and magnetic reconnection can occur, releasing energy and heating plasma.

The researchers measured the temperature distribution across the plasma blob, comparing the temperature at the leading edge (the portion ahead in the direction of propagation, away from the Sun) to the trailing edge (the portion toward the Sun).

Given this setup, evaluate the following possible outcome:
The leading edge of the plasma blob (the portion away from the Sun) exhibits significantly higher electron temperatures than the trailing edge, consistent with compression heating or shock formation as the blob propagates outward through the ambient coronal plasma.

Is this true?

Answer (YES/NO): NO